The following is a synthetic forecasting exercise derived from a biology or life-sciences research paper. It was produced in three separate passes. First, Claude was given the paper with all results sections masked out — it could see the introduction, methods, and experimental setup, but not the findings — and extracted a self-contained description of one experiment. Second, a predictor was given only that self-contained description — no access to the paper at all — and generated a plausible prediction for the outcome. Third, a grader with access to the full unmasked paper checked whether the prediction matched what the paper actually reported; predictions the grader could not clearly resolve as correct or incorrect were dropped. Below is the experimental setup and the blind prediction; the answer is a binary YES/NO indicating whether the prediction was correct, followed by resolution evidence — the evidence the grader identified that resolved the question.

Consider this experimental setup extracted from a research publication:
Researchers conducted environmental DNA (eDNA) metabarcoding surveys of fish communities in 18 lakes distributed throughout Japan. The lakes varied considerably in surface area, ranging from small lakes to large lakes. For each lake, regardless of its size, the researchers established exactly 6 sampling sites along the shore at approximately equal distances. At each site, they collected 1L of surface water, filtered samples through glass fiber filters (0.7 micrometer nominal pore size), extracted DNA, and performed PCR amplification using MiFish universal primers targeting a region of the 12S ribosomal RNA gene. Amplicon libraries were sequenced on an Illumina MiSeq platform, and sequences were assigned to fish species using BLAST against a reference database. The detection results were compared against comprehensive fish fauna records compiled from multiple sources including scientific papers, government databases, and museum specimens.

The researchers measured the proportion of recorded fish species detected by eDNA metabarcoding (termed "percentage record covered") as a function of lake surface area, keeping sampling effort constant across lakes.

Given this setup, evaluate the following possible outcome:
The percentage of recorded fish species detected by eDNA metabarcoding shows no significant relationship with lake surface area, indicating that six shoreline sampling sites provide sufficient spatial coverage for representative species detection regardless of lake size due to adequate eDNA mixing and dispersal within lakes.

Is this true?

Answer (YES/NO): NO